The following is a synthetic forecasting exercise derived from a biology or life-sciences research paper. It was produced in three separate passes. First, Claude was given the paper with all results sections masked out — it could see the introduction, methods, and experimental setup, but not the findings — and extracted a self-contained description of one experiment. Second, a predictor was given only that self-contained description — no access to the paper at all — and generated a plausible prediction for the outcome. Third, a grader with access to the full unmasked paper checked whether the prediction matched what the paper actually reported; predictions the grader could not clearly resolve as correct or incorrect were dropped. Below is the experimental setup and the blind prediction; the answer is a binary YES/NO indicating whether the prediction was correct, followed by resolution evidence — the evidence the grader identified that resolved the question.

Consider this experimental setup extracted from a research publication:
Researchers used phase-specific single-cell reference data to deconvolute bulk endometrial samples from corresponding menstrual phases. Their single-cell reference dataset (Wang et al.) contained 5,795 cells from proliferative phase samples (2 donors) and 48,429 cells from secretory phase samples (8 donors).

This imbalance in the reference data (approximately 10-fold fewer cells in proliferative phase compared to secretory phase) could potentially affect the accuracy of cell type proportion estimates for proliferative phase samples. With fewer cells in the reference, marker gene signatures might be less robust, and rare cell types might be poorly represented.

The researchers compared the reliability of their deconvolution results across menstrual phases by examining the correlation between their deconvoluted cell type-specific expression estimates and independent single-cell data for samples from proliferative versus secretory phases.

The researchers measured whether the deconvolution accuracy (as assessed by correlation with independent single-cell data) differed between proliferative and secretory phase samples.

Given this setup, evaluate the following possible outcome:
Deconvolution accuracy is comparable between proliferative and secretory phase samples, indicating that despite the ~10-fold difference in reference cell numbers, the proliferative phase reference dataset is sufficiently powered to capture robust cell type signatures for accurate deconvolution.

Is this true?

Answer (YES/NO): NO